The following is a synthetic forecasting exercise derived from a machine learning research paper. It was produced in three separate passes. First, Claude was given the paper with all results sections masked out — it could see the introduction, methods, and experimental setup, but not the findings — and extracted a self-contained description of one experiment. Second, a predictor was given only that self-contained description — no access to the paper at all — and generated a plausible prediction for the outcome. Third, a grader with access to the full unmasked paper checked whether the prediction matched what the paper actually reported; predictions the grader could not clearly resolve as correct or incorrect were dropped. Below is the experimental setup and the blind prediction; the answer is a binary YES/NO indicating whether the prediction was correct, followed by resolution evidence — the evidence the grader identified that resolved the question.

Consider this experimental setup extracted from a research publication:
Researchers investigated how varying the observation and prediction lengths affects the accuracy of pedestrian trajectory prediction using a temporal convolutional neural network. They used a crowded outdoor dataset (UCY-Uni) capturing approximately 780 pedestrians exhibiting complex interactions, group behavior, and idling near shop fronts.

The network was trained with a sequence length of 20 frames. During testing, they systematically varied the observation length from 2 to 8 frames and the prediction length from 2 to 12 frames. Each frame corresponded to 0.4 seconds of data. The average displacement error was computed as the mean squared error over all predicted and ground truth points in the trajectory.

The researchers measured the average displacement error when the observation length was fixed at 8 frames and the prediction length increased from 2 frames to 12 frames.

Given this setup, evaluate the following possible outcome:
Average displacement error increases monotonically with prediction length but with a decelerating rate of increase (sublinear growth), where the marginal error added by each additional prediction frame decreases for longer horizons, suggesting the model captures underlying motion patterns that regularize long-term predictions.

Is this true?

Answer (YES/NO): NO